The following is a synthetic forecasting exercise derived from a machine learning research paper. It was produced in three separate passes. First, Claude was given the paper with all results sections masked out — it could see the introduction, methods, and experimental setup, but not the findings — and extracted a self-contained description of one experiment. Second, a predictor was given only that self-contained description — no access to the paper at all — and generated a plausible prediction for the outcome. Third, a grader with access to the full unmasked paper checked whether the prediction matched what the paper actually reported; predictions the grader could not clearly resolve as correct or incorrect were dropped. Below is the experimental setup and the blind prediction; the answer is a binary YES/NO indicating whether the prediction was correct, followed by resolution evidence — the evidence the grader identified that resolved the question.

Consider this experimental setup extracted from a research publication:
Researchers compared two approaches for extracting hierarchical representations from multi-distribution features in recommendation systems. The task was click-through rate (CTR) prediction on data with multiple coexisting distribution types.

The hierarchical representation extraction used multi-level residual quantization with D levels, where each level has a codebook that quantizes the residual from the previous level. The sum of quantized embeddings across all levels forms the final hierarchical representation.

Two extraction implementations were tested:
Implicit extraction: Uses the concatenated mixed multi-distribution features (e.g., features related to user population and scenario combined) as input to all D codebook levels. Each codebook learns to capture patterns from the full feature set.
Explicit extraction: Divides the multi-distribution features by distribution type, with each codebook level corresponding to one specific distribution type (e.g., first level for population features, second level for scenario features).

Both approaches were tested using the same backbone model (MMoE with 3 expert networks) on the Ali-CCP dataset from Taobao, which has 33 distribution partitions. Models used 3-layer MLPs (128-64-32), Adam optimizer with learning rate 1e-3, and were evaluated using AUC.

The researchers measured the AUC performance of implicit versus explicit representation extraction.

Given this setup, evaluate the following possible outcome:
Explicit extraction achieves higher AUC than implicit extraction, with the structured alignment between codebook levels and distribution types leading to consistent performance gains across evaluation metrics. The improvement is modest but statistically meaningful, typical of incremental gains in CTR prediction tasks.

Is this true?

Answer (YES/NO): NO